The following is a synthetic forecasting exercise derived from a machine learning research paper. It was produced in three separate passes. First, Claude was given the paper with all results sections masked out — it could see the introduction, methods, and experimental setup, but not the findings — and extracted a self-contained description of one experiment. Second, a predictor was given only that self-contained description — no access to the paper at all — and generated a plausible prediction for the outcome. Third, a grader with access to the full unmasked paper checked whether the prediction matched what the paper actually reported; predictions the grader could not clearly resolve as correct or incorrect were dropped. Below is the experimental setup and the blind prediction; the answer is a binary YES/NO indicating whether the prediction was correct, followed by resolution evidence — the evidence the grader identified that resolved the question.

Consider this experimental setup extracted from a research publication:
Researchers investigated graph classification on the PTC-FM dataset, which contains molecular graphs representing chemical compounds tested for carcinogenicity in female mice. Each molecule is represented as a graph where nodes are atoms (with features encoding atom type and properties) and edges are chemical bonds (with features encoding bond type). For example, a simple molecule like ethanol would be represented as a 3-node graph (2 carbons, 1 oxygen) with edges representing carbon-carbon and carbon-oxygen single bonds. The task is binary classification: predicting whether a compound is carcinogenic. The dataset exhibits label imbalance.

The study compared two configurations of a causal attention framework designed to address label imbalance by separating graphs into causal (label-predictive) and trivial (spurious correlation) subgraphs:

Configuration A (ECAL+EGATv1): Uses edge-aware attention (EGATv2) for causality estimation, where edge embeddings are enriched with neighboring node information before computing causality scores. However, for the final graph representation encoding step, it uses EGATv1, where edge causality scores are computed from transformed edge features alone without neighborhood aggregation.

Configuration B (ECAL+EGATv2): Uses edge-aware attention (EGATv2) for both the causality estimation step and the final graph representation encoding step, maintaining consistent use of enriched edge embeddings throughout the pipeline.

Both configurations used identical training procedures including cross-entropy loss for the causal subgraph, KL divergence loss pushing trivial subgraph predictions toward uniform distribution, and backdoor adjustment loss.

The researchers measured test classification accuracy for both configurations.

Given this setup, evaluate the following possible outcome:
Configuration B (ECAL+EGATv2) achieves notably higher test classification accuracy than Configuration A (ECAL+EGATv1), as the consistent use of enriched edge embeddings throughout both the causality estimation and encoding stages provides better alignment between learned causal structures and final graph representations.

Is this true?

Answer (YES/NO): YES